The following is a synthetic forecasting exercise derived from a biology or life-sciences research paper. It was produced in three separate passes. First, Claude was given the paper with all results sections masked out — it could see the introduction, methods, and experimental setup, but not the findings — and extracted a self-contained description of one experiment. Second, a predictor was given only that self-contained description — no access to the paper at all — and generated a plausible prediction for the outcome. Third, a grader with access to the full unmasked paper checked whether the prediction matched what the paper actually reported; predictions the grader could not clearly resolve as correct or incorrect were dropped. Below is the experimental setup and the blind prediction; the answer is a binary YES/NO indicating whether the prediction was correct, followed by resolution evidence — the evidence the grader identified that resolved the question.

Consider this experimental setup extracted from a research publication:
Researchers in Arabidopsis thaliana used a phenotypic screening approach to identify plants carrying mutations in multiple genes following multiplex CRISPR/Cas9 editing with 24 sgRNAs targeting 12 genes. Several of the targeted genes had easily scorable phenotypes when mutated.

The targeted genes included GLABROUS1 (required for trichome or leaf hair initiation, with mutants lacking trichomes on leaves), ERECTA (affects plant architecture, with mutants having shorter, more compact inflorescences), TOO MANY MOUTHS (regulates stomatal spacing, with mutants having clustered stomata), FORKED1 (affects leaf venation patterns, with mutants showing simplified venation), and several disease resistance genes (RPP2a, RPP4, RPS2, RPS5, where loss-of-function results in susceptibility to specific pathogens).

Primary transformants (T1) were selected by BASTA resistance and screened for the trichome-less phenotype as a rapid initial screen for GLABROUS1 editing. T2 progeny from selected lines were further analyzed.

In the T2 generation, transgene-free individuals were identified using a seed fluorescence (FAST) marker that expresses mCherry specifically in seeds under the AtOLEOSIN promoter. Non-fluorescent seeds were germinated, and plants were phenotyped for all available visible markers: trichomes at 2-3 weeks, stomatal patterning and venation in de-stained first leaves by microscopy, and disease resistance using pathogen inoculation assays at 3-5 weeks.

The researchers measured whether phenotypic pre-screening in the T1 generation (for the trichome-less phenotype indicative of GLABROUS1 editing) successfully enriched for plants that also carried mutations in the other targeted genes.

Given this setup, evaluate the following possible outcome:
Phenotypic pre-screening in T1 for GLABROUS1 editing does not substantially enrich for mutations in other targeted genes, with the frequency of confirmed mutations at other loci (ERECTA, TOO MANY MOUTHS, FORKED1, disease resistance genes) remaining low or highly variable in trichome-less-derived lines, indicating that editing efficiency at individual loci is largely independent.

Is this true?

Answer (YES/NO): NO